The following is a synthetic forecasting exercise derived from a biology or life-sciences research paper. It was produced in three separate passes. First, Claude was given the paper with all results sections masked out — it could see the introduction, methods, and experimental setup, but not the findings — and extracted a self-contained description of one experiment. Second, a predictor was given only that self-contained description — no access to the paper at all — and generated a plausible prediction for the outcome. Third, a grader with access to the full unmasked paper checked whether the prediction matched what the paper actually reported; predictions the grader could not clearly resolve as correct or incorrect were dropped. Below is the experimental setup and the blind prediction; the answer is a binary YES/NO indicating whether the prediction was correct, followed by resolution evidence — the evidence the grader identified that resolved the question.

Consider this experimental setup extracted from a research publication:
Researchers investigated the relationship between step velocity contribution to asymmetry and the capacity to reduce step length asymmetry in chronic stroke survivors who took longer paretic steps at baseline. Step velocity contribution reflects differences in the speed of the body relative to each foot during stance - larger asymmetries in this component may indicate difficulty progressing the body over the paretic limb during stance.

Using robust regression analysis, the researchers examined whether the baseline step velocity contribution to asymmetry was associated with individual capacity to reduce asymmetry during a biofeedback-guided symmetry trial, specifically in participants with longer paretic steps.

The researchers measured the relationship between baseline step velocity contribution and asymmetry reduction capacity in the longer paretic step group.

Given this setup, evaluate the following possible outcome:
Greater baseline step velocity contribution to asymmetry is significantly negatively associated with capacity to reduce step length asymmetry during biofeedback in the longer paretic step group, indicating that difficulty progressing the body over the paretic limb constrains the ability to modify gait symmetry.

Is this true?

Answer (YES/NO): YES